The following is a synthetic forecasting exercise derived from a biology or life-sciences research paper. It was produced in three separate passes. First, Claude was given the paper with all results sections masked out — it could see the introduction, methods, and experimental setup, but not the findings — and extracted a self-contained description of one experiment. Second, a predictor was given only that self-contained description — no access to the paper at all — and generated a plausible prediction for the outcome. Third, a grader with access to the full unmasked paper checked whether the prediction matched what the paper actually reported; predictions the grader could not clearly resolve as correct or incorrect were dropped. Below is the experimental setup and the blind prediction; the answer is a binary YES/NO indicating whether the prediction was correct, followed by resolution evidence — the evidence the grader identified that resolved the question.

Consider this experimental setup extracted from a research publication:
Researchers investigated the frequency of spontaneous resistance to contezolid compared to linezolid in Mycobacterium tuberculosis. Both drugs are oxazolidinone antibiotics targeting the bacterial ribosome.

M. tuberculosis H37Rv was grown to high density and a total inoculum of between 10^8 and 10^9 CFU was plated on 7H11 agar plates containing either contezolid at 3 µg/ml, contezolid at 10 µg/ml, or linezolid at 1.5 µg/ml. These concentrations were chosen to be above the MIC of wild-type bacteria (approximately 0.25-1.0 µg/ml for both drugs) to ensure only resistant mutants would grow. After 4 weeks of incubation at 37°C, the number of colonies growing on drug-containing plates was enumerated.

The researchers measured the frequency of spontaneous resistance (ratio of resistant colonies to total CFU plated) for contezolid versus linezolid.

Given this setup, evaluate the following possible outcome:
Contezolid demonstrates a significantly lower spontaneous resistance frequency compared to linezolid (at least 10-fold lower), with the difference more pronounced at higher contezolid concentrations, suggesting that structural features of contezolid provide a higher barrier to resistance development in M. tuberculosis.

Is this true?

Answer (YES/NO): NO